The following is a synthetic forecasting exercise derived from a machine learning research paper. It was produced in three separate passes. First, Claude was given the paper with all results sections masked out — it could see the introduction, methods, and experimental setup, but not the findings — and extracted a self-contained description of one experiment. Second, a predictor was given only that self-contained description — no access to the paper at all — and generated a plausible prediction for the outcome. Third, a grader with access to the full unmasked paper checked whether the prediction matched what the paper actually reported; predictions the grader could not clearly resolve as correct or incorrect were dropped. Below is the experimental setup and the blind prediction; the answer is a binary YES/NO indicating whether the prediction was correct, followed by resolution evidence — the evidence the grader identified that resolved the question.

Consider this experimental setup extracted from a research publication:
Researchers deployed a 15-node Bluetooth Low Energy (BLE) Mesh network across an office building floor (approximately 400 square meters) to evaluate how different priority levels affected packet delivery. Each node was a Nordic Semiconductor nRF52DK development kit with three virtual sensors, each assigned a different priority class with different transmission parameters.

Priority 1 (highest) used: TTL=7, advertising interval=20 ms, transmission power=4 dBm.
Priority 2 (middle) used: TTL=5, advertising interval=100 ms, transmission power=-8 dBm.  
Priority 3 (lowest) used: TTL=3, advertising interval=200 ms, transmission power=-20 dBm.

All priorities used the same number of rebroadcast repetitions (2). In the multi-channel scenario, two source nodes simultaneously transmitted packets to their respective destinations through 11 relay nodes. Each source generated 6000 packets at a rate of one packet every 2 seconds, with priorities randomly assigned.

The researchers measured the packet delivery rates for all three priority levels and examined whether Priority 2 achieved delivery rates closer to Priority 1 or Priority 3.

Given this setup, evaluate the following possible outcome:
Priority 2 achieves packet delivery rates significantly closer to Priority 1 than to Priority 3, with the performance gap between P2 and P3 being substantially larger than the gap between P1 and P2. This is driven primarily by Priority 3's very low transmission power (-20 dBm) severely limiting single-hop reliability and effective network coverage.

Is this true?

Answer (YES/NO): YES